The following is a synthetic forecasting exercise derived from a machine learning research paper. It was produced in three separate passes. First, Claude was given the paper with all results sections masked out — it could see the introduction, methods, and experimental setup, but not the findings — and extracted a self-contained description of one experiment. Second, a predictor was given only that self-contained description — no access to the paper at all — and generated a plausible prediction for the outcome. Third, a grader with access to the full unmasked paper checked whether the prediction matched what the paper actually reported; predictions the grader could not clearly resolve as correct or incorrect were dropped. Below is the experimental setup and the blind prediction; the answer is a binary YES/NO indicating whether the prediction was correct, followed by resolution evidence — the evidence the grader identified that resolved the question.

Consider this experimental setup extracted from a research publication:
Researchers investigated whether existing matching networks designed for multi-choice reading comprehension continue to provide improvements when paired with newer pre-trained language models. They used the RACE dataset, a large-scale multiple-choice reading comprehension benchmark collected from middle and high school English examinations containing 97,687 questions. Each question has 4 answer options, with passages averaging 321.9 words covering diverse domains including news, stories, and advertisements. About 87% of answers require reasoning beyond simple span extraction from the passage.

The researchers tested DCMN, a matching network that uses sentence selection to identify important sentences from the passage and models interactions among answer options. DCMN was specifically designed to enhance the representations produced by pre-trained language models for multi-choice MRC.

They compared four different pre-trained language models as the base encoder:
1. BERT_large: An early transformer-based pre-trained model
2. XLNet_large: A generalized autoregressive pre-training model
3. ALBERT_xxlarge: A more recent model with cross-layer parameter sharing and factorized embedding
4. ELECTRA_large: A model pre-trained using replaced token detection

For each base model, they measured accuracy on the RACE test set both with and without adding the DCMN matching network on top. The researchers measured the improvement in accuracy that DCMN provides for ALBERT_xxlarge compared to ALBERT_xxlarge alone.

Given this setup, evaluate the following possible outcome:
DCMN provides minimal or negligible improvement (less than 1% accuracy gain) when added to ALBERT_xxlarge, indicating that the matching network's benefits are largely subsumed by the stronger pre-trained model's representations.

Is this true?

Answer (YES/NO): NO